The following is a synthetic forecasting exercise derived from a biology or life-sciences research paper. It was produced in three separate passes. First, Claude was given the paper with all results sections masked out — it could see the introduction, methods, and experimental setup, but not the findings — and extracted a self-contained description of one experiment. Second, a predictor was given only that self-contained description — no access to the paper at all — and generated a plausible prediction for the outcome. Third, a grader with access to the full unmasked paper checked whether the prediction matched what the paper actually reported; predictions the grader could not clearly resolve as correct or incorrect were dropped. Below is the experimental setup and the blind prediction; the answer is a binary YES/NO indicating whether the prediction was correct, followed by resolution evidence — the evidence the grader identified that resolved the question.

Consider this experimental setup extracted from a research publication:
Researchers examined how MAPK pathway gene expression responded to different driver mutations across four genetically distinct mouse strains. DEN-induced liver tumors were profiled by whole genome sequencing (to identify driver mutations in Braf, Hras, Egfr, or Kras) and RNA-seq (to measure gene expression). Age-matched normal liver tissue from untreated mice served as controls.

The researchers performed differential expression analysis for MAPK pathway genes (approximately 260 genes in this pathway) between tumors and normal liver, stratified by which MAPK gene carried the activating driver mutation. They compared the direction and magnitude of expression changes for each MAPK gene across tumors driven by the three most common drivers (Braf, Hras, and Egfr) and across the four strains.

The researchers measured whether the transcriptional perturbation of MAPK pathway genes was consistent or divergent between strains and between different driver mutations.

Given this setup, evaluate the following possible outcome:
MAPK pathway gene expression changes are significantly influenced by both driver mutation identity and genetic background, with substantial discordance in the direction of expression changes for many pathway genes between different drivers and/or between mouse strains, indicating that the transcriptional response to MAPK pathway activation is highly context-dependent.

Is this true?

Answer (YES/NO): NO